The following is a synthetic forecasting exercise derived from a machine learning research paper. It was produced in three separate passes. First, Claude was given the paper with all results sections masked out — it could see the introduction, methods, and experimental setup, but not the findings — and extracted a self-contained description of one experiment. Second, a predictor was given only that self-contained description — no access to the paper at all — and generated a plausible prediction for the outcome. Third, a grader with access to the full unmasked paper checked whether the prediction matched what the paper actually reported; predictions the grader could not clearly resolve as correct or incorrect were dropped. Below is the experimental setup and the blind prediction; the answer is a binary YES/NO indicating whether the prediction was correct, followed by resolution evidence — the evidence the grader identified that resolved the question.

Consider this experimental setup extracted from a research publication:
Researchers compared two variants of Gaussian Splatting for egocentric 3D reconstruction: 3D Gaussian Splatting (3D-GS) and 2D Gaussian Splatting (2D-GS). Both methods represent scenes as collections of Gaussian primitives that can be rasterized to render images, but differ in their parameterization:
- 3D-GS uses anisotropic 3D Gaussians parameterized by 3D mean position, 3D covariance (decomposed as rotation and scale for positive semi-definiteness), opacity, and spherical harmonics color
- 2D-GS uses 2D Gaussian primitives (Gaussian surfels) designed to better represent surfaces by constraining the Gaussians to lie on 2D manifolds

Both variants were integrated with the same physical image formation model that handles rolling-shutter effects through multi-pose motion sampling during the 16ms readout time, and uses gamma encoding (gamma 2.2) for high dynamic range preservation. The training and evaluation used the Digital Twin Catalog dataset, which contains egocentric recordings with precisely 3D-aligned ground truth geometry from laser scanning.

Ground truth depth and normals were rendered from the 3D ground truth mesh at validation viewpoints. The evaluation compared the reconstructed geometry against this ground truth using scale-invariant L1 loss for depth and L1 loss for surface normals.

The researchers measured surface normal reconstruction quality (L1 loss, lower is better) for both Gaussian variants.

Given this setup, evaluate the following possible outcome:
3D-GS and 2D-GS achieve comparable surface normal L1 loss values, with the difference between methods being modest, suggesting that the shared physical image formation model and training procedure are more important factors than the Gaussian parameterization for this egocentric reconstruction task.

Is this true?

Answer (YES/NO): NO